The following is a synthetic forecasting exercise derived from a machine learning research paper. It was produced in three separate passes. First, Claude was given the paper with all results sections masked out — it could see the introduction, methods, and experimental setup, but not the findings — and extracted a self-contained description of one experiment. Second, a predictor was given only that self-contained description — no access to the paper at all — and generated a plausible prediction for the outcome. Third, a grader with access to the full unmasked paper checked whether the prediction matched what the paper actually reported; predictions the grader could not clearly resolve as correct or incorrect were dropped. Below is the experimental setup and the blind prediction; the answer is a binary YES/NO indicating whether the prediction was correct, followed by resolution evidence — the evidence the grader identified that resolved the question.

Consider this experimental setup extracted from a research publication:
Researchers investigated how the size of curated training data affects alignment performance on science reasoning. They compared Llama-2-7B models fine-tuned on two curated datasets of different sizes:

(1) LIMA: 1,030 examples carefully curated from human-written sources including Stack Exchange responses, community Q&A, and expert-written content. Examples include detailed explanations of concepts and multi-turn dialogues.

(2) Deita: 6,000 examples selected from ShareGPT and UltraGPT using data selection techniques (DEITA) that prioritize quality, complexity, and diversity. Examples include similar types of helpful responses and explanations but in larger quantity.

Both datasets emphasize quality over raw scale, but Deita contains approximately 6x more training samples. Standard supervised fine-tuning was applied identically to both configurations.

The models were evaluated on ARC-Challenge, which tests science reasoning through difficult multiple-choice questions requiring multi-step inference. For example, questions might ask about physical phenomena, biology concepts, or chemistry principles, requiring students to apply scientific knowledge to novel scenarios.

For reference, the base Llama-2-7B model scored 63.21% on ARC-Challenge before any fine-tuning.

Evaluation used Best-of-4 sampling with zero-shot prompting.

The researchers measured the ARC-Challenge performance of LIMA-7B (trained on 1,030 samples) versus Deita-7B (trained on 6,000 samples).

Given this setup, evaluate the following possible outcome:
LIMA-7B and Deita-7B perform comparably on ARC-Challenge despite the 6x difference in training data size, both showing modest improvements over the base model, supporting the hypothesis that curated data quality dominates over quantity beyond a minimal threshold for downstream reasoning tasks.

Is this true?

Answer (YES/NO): NO